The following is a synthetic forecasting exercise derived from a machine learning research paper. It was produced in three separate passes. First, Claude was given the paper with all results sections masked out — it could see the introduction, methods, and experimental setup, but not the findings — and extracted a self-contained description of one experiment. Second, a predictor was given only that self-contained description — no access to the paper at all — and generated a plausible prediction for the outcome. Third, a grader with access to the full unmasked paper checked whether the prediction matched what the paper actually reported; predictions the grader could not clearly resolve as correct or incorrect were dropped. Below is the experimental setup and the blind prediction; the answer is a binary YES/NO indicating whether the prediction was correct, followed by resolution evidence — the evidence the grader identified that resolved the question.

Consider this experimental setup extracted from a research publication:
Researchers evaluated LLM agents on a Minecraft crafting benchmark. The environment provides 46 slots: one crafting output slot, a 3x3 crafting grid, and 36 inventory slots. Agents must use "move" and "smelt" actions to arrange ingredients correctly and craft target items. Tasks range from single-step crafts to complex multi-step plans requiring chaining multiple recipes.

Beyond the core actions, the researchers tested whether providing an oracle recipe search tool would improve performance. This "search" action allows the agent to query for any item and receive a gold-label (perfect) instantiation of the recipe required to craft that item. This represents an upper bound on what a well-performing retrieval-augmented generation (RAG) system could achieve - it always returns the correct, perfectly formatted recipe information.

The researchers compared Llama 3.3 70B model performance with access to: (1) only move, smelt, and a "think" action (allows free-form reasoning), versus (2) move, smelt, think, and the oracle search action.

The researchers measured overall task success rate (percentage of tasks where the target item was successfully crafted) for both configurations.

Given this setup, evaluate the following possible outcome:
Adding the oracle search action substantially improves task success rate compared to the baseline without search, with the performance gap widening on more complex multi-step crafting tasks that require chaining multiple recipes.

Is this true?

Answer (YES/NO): NO